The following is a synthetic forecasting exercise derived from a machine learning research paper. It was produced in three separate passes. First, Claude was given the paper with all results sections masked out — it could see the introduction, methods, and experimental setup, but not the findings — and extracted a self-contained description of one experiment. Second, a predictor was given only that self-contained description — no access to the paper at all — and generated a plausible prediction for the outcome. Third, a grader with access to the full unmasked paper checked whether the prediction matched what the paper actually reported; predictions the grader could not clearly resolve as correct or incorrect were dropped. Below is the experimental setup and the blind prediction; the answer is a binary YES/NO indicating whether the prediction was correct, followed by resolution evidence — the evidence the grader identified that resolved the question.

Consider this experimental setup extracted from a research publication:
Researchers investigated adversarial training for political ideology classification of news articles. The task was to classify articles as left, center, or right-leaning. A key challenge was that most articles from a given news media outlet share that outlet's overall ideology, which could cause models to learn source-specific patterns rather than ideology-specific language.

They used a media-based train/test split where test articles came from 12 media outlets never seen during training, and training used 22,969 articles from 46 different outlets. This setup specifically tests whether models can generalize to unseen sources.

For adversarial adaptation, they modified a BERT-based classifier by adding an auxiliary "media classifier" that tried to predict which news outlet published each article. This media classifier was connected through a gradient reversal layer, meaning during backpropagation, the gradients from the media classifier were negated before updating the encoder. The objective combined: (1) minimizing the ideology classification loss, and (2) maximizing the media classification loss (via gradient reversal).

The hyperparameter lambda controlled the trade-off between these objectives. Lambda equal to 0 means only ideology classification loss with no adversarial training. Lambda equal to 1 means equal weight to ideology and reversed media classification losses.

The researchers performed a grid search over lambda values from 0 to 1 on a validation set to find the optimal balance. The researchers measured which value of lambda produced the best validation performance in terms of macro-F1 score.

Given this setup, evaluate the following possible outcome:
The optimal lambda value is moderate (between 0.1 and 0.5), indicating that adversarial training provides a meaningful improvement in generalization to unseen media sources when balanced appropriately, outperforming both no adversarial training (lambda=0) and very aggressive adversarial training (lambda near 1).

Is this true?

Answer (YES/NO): NO